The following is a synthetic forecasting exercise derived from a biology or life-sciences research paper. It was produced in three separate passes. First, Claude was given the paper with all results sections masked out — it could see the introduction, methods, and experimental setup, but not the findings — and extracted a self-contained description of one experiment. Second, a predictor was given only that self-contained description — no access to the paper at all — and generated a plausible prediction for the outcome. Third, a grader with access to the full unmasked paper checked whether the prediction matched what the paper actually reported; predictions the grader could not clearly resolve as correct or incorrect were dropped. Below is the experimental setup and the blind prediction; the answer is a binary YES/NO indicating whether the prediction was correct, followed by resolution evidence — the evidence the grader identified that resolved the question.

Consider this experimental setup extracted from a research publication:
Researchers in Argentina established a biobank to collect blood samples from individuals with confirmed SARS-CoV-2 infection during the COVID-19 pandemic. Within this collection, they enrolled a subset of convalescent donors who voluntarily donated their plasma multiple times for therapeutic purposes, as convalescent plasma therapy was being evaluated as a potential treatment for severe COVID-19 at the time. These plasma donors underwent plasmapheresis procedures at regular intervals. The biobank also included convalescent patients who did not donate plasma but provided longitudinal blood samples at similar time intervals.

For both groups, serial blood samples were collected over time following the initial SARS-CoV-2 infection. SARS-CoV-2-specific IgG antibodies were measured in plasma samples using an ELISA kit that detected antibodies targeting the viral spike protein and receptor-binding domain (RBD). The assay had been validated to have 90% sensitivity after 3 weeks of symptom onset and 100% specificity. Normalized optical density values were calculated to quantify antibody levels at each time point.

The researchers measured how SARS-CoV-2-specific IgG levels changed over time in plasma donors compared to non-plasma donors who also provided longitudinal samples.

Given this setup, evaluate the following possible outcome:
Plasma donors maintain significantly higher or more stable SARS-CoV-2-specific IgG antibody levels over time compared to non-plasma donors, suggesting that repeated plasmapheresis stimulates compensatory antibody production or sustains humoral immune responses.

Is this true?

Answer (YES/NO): NO